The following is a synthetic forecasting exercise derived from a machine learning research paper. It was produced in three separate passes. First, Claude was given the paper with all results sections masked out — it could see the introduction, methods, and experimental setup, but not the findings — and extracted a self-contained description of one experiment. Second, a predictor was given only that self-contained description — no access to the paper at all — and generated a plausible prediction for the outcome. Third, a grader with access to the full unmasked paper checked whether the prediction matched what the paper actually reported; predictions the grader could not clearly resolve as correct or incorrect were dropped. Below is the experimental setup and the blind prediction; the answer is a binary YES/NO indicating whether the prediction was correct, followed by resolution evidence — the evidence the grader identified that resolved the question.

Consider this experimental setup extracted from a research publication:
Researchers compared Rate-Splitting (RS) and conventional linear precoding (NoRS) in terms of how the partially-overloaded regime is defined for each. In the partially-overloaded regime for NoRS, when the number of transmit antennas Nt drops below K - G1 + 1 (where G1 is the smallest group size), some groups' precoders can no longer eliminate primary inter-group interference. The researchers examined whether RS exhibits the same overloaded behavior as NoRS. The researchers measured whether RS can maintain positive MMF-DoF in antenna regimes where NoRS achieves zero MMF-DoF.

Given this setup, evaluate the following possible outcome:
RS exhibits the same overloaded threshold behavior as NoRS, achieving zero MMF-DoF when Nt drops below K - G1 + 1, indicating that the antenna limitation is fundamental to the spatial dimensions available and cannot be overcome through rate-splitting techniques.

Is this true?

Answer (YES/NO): NO